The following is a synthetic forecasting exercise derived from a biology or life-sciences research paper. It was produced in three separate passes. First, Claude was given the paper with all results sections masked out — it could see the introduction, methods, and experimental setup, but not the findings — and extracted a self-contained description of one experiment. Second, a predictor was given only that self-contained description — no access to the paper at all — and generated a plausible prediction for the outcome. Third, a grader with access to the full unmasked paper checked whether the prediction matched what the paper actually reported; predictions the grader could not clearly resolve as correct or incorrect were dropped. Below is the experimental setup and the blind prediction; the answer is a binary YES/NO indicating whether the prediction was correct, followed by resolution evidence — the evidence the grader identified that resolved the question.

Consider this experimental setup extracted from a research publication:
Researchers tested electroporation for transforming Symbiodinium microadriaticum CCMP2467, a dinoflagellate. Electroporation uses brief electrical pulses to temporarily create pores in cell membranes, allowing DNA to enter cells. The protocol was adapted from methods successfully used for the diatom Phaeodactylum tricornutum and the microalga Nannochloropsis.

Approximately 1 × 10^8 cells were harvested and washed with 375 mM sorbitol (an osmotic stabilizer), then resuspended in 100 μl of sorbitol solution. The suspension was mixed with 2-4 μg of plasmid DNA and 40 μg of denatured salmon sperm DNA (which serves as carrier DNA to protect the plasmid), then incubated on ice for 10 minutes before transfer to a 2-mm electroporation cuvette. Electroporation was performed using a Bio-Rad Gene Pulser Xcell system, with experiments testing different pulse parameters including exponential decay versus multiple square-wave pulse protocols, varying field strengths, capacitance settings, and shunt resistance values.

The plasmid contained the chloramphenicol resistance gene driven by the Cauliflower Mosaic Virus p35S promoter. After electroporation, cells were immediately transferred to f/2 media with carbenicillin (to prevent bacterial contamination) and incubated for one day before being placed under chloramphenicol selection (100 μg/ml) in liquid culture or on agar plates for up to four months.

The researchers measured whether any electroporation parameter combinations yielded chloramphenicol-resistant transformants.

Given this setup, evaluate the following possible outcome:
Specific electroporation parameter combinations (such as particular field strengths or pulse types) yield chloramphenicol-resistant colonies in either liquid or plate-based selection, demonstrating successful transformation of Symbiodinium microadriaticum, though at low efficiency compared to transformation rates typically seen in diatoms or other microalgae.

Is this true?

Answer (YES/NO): NO